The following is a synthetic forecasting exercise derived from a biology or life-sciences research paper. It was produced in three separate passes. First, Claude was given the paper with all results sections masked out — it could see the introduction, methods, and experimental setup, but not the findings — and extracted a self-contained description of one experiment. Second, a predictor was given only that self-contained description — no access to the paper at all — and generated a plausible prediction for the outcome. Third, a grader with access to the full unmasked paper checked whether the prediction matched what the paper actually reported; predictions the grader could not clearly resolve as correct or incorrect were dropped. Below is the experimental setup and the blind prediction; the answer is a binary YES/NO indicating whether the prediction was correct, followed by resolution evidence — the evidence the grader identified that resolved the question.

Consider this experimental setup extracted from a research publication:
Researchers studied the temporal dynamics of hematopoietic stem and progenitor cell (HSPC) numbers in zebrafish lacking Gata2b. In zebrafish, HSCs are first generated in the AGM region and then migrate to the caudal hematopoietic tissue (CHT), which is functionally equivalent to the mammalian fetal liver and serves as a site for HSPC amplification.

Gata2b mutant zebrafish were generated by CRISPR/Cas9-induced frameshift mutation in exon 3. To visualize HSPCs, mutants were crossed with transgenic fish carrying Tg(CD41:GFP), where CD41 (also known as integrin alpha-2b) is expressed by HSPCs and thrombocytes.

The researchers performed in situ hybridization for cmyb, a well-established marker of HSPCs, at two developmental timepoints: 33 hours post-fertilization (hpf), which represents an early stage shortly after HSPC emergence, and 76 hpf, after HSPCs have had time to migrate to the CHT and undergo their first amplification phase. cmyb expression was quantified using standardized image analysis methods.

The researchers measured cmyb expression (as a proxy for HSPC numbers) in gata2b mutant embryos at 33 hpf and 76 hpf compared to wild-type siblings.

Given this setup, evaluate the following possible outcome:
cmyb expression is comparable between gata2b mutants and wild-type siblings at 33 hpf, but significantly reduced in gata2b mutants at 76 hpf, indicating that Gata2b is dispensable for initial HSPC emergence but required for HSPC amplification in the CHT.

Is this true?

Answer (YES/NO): NO